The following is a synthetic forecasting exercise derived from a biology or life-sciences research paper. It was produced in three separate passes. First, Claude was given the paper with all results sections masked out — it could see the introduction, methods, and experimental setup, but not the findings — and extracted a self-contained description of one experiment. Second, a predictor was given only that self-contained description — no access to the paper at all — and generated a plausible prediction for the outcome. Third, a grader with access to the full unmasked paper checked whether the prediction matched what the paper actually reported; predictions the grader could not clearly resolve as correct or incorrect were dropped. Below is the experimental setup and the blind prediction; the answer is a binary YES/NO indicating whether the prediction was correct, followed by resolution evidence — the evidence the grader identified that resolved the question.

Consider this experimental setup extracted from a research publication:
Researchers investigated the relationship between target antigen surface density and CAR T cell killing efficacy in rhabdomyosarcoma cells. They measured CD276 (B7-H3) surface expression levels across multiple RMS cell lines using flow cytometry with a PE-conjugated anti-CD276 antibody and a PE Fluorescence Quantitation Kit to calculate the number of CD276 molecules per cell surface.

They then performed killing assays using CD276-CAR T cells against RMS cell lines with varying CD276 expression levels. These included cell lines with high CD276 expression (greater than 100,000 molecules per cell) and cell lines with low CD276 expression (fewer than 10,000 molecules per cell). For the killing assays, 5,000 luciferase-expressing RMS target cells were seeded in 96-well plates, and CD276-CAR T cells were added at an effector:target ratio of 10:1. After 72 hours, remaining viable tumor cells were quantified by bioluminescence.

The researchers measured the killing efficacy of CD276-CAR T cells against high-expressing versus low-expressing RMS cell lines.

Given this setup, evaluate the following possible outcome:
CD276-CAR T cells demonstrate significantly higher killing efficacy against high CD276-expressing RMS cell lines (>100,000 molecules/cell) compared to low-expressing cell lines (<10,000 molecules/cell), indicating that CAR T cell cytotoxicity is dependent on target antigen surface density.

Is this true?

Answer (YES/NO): NO